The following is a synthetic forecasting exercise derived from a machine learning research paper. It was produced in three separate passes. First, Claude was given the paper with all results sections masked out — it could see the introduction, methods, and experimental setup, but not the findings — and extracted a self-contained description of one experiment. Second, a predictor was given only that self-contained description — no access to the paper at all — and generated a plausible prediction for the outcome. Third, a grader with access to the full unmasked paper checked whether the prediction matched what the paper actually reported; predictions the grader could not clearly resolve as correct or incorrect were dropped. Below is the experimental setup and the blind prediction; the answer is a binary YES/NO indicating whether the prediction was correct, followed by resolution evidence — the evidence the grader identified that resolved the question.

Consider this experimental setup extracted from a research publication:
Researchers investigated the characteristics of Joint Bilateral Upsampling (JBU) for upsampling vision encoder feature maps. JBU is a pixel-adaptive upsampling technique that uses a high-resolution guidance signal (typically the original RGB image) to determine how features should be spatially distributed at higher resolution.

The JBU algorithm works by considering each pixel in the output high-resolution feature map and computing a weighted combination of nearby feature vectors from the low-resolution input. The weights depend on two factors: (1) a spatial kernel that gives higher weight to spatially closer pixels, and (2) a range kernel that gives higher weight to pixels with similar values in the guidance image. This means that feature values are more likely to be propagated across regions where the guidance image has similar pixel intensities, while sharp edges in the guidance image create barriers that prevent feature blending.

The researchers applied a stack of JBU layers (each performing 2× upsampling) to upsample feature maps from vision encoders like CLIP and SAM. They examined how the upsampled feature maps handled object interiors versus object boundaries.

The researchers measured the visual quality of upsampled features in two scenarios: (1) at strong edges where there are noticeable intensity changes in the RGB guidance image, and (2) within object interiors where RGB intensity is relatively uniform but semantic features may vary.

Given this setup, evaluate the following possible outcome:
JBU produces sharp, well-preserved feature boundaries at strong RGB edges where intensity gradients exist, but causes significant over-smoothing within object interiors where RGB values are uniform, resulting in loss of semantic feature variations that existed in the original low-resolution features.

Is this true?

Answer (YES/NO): YES